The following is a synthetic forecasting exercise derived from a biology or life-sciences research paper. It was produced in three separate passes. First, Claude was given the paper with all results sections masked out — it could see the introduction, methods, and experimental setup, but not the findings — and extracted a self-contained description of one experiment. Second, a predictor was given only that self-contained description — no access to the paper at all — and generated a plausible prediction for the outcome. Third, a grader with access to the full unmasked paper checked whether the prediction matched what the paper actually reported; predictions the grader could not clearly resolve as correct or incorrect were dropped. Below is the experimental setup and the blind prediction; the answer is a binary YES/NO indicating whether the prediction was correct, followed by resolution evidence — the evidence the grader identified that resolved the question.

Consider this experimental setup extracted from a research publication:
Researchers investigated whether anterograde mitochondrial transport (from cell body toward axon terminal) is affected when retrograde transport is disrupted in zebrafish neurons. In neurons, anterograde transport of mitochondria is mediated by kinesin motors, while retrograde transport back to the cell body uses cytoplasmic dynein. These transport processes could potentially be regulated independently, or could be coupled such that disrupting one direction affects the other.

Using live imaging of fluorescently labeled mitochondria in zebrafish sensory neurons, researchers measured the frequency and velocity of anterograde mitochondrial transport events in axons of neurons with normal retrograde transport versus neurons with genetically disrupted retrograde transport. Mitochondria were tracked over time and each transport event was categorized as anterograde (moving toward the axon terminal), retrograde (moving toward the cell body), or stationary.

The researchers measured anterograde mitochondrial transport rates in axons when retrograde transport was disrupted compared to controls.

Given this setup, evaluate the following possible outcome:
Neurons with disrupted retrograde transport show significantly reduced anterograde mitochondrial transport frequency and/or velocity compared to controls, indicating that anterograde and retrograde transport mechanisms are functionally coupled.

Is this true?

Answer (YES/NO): NO